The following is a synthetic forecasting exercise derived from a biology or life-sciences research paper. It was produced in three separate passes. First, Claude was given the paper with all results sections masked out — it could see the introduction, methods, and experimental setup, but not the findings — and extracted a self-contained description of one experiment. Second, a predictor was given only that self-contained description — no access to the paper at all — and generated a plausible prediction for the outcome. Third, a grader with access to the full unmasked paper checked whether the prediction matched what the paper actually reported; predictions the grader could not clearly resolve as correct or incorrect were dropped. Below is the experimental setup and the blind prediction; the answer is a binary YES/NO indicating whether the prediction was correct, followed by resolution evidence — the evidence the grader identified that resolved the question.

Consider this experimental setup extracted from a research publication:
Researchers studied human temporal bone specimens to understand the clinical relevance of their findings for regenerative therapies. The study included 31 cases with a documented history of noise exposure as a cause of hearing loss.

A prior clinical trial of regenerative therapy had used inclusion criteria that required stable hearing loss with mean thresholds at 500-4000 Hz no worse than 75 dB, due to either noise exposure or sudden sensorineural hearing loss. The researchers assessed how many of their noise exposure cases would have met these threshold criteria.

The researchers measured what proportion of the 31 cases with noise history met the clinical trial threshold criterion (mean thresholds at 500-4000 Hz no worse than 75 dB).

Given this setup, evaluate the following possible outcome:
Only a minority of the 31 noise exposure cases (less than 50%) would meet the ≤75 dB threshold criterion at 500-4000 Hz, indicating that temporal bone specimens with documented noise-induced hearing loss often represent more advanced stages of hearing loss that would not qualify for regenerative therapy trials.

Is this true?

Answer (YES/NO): NO